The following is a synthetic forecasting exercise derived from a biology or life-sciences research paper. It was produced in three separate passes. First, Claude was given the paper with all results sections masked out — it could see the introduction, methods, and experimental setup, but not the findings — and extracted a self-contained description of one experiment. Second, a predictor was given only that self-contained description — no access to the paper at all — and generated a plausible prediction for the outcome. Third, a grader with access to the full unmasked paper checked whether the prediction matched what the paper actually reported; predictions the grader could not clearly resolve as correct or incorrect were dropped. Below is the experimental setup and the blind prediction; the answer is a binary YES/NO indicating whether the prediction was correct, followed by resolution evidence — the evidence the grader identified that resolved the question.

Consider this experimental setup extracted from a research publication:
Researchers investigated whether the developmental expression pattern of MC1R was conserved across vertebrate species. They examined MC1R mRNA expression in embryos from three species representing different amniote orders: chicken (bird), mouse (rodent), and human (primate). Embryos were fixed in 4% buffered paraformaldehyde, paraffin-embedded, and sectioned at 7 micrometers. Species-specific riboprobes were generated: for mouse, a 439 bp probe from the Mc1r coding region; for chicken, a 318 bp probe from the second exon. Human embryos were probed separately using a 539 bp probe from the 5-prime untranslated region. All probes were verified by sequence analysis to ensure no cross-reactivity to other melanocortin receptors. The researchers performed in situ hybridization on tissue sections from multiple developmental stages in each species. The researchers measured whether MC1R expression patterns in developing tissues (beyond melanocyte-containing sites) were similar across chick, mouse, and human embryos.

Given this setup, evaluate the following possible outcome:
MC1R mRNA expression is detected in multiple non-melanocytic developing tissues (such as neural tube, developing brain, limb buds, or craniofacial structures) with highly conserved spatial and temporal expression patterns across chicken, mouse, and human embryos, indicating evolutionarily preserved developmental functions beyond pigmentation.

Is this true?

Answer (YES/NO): YES